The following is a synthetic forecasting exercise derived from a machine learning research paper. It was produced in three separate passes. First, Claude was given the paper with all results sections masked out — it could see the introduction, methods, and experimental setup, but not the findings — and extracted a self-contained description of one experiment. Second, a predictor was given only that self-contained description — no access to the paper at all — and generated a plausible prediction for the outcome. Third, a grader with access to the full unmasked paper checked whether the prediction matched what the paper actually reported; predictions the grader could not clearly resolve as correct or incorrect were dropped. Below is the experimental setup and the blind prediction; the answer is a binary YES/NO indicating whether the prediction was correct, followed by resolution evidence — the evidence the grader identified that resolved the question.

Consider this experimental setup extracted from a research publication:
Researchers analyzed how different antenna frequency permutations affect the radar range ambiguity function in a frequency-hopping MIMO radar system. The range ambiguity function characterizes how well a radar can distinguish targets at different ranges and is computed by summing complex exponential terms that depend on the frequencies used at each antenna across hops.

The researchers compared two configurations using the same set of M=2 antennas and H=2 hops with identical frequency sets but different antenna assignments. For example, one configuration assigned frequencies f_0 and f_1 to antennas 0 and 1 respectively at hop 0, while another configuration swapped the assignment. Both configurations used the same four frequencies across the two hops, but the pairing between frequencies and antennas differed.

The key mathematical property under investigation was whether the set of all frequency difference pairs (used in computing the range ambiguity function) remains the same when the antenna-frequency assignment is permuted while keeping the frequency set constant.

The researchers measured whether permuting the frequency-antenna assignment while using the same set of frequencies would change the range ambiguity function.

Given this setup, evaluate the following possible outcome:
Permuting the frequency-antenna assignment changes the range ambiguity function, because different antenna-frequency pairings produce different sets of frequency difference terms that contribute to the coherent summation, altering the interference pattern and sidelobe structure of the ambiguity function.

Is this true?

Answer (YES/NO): NO